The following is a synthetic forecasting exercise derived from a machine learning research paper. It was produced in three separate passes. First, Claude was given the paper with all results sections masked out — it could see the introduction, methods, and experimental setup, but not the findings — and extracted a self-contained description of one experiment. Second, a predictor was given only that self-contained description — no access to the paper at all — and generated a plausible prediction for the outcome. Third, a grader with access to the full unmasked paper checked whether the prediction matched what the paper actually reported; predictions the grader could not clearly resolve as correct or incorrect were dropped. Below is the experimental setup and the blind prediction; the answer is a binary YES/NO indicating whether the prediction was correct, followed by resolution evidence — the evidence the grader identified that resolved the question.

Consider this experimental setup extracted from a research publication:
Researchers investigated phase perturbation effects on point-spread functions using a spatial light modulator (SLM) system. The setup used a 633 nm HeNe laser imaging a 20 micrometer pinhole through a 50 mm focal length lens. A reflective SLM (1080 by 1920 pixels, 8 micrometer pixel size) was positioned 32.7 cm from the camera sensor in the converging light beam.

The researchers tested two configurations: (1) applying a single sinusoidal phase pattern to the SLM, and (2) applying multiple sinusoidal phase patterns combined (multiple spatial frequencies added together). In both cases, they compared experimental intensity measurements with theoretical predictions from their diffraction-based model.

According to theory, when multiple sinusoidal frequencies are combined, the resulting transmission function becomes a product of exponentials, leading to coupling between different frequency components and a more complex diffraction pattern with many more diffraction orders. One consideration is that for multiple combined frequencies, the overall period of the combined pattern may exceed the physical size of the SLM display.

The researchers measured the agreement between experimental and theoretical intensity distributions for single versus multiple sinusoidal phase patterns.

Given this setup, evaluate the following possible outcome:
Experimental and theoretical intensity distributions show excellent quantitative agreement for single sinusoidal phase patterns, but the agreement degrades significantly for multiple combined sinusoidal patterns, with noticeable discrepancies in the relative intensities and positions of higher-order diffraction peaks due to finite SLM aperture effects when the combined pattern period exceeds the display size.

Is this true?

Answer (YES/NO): NO